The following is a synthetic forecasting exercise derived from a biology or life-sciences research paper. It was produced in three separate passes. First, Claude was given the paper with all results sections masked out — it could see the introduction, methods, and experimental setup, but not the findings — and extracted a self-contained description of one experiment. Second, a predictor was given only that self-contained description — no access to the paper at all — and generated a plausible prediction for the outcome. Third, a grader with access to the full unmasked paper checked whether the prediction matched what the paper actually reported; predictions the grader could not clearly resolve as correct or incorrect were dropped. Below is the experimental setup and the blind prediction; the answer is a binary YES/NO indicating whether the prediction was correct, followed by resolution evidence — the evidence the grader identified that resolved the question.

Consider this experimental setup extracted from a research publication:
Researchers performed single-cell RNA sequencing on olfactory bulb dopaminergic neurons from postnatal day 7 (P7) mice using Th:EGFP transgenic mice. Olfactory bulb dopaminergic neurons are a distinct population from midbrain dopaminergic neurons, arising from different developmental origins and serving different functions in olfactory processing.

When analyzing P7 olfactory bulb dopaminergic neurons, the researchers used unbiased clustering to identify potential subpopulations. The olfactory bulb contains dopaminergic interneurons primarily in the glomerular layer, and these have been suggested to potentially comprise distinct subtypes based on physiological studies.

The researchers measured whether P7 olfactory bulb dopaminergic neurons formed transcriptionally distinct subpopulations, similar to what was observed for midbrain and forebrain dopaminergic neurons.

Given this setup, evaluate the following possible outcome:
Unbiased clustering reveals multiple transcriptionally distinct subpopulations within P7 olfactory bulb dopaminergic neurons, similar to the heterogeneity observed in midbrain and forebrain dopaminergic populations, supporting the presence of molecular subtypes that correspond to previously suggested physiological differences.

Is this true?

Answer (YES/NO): NO